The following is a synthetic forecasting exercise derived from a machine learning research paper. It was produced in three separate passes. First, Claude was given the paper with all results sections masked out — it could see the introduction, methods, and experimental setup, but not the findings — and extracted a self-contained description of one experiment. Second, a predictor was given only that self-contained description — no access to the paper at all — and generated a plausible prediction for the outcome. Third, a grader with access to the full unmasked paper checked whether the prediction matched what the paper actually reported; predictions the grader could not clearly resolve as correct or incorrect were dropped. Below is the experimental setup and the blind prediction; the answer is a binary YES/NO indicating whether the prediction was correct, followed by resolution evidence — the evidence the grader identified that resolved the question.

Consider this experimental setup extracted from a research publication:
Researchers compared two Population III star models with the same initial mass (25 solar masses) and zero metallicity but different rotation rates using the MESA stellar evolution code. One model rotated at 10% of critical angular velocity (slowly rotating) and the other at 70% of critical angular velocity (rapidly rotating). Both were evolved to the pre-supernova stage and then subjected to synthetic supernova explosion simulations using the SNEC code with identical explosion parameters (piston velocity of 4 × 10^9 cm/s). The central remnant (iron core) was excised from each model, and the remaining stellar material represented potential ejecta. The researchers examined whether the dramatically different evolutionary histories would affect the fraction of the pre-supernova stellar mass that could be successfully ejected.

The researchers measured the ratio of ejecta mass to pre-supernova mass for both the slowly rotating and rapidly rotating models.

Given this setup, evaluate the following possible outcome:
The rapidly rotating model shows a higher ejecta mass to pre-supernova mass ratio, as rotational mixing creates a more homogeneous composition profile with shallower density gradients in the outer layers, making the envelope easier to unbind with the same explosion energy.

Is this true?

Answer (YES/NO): NO